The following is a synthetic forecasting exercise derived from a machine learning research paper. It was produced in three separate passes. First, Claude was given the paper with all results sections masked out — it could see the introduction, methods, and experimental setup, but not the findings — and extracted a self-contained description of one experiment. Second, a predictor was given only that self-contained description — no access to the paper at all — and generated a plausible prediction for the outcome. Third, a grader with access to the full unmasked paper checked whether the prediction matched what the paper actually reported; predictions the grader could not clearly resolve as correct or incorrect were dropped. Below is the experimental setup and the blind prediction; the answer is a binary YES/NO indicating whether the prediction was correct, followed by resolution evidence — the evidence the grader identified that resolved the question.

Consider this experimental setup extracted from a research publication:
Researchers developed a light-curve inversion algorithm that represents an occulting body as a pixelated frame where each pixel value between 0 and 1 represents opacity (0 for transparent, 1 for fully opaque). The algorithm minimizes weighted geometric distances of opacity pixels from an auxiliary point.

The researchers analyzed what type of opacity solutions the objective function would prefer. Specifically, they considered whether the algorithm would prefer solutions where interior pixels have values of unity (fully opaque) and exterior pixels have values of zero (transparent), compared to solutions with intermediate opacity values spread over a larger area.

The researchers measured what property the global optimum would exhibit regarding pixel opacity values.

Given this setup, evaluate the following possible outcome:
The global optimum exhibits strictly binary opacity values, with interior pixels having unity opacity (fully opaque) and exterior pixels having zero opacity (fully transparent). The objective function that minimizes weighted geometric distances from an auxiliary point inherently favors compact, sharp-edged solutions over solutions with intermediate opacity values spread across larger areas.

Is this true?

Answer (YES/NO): YES